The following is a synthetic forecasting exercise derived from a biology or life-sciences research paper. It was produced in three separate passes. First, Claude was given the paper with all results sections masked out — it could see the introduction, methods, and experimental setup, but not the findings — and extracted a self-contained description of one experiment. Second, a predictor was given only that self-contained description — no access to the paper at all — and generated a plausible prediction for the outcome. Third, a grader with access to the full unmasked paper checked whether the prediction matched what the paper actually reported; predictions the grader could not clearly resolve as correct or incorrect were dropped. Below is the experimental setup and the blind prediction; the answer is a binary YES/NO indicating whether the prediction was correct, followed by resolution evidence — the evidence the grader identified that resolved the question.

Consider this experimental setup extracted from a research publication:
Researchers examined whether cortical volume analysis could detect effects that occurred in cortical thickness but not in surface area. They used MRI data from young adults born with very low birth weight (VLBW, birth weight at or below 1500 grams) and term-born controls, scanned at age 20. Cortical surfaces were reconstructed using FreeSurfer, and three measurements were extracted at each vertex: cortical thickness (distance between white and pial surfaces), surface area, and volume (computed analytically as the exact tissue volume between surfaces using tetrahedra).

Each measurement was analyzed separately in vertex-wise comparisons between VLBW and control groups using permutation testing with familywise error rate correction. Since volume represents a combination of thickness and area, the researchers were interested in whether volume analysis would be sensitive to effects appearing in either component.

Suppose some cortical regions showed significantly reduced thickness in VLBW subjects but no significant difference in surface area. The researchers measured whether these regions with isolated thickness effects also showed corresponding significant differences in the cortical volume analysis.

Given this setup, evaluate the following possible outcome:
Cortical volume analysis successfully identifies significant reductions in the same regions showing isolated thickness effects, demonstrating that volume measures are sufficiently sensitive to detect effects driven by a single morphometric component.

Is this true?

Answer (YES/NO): NO